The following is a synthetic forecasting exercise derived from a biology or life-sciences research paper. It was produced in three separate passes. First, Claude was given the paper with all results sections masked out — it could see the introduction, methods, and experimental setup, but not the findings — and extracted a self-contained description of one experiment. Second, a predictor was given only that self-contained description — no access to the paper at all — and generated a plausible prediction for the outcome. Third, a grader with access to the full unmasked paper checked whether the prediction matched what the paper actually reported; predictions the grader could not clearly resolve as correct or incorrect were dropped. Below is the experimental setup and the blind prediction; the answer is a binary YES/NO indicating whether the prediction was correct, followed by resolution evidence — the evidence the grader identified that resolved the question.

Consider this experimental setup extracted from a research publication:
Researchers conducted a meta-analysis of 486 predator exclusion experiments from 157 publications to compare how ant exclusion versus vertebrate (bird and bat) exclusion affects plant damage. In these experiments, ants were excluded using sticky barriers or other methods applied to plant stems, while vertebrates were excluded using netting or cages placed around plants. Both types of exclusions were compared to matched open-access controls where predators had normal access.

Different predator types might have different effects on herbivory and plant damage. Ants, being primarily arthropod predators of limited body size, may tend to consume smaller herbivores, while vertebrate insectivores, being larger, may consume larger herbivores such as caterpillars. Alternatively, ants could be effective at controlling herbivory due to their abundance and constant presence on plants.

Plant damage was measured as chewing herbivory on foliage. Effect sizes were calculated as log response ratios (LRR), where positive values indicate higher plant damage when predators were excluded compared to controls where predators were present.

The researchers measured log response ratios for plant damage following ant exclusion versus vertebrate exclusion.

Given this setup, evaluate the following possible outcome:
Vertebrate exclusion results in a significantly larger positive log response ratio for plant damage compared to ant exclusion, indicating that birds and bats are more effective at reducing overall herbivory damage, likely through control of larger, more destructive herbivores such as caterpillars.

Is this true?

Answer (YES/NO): NO